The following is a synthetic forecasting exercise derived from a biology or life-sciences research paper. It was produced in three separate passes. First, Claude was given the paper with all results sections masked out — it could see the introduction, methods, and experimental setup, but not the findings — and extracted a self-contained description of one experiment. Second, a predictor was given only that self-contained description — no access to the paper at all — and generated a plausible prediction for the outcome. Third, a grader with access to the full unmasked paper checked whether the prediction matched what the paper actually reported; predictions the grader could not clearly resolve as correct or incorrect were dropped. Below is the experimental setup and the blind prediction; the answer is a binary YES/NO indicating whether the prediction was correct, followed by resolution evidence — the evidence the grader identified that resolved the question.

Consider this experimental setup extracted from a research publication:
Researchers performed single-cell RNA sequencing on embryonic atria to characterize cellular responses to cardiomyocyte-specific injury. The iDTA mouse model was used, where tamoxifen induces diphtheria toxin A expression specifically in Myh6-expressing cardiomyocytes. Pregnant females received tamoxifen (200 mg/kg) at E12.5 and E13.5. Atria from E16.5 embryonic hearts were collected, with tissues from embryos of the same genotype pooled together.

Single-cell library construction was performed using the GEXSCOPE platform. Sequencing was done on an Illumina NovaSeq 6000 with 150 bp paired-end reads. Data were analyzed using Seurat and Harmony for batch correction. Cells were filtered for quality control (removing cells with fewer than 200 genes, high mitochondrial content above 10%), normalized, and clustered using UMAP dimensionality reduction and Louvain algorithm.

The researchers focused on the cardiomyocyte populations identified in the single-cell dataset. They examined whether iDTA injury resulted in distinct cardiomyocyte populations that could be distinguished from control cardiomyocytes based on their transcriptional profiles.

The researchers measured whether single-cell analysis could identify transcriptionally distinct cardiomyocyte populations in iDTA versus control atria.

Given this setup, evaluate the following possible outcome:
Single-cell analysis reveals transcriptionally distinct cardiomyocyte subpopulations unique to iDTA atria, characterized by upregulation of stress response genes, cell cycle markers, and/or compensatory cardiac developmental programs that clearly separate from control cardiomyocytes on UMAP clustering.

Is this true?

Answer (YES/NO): NO